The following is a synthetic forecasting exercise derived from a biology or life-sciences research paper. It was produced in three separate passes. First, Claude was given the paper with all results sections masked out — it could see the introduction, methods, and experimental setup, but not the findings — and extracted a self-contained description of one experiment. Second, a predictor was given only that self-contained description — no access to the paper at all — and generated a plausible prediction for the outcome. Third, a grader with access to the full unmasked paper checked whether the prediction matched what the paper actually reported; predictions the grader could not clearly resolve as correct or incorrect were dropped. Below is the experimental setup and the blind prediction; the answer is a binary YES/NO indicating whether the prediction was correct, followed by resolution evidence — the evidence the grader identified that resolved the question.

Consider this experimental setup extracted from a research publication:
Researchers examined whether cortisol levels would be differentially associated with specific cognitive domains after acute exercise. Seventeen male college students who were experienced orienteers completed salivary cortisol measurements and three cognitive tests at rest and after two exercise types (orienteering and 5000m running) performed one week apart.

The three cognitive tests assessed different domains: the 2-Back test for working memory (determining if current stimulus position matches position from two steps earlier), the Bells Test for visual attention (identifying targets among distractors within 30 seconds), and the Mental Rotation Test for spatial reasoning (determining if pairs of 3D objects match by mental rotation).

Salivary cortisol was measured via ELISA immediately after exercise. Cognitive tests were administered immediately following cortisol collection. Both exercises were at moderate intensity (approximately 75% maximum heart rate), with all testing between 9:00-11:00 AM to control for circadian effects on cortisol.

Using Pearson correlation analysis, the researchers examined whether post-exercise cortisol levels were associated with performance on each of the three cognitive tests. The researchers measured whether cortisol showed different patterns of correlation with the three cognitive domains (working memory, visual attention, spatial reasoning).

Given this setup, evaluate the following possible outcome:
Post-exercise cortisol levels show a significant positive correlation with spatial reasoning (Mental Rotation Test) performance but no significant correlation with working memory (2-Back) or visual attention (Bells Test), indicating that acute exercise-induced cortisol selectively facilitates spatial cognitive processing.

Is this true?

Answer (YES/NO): NO